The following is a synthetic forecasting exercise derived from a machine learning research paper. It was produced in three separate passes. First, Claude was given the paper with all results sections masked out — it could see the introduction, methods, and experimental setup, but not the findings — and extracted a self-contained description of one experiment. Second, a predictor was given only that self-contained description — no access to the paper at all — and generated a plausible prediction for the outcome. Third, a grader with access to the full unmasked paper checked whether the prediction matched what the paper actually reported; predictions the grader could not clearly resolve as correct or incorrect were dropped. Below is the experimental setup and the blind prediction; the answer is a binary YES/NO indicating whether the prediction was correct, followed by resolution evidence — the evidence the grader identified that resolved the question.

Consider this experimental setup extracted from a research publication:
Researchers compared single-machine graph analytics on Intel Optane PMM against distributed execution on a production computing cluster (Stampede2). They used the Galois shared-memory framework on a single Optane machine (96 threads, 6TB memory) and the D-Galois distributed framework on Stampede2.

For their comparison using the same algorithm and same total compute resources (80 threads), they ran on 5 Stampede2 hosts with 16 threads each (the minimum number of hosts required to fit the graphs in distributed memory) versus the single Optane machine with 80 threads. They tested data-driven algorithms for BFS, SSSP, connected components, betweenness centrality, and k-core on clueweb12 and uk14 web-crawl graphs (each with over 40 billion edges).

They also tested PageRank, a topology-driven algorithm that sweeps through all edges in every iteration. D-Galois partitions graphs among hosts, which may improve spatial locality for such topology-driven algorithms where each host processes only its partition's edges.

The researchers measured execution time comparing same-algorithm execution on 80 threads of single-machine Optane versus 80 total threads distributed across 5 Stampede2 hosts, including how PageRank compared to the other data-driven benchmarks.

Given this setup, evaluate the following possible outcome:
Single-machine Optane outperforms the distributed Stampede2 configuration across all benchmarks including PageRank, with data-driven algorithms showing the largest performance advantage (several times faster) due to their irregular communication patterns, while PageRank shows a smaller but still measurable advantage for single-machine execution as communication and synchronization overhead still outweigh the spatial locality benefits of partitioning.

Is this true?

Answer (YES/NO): NO